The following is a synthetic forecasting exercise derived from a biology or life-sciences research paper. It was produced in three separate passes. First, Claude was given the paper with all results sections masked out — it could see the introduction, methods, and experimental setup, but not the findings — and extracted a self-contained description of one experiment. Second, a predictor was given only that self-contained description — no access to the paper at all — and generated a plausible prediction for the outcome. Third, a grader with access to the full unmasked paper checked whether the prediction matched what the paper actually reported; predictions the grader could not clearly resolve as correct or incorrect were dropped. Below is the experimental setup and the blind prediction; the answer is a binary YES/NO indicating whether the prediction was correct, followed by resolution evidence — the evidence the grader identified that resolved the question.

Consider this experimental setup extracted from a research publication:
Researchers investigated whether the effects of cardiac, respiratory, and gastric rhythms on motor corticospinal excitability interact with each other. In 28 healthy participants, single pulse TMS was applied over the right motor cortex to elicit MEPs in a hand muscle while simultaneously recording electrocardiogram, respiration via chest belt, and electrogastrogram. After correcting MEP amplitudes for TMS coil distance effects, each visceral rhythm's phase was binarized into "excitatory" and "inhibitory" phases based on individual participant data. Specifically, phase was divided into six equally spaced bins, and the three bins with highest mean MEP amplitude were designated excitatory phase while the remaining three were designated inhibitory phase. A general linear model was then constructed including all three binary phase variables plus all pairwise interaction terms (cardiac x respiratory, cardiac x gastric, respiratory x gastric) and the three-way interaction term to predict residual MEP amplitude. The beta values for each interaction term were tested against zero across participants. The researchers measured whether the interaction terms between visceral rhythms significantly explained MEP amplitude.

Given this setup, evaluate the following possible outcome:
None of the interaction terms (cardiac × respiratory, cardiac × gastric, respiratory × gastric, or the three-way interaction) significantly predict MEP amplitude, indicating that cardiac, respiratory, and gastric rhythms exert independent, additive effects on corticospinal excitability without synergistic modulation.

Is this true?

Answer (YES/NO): YES